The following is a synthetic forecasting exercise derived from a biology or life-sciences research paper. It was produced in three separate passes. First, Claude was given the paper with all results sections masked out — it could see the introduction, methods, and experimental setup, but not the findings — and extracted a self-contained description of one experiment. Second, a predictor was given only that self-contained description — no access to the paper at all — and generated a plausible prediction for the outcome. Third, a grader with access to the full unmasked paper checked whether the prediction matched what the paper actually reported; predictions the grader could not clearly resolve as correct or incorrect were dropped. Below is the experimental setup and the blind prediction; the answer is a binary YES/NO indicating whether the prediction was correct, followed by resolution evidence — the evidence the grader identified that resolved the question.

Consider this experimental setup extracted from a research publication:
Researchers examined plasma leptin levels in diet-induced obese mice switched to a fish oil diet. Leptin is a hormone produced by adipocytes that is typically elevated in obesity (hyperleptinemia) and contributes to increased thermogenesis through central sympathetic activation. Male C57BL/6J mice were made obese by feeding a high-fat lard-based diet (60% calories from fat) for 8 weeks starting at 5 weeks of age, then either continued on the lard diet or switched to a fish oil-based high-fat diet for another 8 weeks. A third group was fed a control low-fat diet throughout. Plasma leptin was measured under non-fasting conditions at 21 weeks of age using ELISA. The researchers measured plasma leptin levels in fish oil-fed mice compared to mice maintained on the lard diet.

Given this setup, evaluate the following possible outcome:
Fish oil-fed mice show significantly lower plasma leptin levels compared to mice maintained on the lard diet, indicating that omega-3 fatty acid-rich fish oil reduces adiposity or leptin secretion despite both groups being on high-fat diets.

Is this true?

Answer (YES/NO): YES